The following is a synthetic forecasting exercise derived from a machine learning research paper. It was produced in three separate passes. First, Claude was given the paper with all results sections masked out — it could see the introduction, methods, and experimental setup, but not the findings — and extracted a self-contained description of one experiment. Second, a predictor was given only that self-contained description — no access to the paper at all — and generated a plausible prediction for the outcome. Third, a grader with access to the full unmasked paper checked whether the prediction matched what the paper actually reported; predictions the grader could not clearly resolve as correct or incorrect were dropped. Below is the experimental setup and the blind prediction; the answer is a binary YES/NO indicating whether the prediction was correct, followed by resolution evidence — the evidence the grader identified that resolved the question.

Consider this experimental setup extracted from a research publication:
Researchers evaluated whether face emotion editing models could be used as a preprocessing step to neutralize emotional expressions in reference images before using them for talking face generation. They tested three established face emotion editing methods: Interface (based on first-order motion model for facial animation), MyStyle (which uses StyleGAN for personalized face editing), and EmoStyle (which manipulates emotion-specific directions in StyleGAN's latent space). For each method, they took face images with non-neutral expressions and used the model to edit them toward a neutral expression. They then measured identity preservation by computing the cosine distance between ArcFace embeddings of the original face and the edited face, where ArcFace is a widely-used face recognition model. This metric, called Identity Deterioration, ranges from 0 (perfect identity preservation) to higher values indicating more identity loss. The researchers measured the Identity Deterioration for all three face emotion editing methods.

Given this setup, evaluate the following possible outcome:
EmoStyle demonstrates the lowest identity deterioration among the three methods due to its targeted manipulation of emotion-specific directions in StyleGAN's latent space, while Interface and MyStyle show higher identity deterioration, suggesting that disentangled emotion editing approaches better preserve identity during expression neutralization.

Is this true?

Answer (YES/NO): YES